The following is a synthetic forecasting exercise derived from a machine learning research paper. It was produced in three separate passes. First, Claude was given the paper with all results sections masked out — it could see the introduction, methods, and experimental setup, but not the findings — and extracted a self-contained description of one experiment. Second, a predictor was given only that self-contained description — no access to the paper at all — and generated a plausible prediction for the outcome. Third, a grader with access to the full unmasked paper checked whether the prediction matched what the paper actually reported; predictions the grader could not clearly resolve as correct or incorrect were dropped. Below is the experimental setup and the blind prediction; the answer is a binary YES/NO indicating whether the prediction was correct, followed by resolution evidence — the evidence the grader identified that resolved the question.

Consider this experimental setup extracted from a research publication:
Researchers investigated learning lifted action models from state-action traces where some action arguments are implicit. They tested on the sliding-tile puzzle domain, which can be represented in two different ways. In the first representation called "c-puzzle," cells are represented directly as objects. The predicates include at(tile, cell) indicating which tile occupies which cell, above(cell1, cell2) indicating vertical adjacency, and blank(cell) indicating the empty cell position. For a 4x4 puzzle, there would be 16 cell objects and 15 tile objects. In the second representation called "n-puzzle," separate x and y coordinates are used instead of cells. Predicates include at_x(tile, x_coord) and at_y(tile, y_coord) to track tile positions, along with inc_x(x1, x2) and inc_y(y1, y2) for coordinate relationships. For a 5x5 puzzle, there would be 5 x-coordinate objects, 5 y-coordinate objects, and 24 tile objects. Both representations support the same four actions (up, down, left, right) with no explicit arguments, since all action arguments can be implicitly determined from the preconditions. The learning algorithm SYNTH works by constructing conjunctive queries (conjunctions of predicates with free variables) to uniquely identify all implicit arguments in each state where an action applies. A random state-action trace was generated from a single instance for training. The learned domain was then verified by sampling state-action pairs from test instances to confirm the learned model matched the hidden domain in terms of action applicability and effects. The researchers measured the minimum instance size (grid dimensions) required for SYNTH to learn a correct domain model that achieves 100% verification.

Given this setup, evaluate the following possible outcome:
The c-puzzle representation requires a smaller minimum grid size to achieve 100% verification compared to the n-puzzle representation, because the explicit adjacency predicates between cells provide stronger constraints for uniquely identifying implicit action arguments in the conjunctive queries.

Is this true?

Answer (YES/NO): YES